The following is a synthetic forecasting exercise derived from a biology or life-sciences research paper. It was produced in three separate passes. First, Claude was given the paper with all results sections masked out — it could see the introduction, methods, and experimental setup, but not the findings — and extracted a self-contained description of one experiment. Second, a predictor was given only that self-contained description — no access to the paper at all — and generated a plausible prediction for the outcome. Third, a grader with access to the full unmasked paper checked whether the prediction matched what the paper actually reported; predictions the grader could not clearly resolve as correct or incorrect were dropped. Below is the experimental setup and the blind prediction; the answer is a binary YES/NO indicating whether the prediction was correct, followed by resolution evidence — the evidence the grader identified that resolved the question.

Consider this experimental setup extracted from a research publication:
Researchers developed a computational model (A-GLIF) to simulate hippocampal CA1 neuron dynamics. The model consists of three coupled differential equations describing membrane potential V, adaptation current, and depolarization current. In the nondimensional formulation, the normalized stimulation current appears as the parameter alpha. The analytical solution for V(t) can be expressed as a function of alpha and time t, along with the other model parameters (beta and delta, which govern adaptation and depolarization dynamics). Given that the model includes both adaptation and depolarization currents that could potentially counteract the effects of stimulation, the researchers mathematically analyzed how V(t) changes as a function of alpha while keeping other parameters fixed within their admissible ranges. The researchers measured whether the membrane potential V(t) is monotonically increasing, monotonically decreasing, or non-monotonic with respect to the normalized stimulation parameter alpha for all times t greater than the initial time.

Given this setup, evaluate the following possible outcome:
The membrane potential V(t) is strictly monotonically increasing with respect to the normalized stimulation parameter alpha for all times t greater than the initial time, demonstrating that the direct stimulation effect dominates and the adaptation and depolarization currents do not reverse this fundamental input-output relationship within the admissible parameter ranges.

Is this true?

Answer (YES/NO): YES